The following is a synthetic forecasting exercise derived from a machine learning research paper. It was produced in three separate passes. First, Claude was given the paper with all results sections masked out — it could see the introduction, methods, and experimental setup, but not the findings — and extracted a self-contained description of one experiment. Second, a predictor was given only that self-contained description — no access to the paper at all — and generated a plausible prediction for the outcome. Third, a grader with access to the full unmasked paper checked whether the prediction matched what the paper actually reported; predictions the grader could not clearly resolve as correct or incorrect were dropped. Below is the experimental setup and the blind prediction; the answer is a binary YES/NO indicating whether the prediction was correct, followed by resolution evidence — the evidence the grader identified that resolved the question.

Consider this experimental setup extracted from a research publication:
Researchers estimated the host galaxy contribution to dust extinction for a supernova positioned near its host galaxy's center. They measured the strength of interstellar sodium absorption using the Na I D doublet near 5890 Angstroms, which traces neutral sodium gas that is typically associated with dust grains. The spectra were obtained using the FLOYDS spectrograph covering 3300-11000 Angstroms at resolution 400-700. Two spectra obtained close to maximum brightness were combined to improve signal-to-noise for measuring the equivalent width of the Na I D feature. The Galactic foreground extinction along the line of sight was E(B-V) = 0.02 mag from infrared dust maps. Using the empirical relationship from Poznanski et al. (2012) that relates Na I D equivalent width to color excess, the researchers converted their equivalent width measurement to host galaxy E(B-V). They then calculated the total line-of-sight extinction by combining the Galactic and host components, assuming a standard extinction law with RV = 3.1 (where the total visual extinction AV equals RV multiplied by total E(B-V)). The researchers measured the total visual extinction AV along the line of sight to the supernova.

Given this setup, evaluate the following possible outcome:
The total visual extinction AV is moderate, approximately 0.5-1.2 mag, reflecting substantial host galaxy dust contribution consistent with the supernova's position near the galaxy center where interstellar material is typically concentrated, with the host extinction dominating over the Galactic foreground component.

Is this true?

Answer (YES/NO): NO